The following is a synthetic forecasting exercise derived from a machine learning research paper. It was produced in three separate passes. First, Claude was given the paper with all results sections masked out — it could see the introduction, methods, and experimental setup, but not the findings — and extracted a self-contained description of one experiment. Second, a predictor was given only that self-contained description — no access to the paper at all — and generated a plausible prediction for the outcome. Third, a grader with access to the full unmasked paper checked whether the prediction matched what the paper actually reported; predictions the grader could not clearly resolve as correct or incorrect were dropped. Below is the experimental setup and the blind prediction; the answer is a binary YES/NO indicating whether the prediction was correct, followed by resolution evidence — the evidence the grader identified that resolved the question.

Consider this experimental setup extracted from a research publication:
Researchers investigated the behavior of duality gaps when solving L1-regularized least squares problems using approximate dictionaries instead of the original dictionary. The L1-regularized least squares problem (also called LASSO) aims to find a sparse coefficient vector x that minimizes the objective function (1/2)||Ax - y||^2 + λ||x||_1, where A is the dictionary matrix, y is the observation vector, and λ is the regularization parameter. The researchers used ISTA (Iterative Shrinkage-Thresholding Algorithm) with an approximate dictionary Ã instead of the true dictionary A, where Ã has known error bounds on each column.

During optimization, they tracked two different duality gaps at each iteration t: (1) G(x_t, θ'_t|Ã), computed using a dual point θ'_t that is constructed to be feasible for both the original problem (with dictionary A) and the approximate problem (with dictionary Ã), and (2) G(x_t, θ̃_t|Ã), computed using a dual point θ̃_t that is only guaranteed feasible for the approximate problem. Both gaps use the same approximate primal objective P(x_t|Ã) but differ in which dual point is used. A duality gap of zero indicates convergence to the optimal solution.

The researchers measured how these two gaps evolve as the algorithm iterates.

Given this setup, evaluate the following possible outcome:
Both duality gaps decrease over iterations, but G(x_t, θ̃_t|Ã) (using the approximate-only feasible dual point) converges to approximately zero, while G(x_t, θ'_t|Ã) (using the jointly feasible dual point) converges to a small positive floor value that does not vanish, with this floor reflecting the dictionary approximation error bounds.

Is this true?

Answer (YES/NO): YES